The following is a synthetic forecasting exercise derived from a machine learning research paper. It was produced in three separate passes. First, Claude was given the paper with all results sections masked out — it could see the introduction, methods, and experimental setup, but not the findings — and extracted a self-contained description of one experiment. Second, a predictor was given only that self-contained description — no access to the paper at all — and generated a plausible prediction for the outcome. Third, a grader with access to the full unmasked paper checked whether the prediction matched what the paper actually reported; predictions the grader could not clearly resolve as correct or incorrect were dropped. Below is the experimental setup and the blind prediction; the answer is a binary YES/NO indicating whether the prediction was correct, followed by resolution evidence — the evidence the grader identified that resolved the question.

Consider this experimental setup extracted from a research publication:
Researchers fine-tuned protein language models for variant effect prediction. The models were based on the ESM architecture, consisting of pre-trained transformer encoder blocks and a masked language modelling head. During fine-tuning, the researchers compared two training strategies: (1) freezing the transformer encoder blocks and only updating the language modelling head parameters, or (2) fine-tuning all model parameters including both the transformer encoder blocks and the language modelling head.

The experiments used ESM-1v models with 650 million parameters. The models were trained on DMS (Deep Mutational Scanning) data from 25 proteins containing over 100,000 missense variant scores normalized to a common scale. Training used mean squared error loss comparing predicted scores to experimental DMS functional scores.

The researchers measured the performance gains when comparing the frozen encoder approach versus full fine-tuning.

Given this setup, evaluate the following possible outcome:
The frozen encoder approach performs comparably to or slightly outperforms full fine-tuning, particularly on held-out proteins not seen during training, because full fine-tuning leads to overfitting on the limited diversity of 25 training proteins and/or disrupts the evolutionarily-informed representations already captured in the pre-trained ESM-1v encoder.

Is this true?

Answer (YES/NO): NO